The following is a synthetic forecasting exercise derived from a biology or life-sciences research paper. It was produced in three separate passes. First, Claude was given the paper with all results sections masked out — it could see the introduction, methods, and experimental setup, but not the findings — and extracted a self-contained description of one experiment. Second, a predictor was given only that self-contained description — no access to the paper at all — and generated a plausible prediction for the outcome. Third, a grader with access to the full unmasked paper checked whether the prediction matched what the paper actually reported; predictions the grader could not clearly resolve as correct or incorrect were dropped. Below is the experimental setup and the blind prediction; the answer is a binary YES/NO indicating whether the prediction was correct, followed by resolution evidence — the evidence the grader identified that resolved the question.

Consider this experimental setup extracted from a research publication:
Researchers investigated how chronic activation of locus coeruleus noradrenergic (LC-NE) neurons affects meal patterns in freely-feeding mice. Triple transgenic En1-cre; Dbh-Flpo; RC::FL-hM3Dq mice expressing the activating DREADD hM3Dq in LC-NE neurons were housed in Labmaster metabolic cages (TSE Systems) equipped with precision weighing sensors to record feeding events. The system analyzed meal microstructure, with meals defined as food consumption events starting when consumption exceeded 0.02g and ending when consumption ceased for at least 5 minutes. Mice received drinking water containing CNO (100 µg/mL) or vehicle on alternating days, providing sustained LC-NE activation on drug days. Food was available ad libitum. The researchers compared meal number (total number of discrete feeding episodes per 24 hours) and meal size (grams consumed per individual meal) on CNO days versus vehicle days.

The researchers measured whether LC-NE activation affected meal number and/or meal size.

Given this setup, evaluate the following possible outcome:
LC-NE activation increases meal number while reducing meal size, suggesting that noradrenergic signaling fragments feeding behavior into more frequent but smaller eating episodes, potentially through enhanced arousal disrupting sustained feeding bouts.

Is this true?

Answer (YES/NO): NO